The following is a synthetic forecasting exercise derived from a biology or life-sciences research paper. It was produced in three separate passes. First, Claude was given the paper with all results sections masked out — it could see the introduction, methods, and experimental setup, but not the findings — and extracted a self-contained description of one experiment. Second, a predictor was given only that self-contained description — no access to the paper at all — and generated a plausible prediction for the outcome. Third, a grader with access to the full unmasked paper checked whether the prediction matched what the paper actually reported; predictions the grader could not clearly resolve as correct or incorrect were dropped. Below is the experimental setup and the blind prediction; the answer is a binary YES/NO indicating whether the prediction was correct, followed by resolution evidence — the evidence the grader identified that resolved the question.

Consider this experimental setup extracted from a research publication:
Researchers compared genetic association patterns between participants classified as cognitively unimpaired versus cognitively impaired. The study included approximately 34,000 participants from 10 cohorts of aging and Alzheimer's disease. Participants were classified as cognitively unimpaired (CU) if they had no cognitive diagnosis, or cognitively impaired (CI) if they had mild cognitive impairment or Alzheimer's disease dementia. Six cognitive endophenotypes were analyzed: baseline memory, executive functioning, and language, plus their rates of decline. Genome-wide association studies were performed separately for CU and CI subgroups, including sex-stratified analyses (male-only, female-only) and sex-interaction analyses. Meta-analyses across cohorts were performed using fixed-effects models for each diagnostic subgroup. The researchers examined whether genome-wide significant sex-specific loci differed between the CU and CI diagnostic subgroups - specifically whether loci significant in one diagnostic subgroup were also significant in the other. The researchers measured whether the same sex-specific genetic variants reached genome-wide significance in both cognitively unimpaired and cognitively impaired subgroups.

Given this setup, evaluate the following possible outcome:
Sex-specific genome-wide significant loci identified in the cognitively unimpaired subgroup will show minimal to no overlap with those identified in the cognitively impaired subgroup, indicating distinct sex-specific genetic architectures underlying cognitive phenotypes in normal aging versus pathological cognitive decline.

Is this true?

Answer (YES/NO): YES